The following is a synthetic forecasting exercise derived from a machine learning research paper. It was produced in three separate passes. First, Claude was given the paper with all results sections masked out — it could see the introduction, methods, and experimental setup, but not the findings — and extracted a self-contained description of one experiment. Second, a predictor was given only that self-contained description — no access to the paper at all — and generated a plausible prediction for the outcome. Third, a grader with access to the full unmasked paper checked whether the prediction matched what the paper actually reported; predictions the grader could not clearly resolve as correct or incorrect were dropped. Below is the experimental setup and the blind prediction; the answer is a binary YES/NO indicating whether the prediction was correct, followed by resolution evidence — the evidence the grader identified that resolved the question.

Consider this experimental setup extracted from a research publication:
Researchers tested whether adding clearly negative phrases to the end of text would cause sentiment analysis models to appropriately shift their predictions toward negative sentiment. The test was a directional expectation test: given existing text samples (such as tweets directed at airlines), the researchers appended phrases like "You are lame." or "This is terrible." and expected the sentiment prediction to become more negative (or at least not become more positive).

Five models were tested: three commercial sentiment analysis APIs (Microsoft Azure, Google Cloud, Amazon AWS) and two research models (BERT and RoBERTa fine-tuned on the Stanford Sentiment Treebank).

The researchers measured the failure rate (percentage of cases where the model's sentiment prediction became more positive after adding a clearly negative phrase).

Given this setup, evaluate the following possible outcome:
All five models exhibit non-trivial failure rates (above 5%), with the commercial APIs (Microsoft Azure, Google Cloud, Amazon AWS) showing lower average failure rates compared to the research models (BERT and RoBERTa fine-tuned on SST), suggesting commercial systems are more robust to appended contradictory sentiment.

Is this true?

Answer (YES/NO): NO